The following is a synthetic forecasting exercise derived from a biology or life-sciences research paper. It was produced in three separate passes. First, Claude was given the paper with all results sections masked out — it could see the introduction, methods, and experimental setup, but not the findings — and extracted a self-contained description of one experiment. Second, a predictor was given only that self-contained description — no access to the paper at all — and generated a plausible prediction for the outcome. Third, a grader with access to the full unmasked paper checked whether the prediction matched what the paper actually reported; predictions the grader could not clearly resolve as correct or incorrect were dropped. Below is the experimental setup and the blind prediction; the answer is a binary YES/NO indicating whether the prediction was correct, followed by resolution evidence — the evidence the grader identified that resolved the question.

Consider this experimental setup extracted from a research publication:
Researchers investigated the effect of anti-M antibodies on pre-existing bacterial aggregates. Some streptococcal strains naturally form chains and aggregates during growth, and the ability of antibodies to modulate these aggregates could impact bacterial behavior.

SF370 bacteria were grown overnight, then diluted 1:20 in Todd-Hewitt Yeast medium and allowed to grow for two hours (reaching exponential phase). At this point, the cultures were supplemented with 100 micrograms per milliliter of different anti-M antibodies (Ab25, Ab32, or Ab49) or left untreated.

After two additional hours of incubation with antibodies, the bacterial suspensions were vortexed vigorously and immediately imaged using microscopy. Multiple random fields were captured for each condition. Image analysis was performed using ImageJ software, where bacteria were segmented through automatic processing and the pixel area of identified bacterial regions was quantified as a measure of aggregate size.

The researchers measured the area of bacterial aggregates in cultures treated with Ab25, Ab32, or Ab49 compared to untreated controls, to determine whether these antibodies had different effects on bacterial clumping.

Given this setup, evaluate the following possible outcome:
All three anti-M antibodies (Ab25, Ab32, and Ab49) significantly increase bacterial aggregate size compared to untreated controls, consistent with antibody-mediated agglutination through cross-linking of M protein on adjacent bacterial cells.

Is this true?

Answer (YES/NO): NO